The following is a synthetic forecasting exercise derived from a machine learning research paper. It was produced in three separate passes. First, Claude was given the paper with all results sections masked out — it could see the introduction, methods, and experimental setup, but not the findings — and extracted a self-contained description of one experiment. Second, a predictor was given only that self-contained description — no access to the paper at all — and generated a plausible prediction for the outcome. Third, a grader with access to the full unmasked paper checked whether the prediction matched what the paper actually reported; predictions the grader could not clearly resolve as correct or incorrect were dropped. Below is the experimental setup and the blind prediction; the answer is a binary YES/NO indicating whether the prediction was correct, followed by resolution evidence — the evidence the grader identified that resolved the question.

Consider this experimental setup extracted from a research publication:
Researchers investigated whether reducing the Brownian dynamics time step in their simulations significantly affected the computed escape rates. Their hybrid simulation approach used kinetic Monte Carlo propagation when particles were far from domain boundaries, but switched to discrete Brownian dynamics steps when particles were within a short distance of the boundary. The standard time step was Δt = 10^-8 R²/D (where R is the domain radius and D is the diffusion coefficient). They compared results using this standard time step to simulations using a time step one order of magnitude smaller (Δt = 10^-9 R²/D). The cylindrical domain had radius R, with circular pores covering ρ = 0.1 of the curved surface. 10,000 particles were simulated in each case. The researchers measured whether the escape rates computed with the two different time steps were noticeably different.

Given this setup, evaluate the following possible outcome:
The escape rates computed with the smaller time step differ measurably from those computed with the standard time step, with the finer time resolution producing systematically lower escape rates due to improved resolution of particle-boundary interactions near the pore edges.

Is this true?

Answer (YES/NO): NO